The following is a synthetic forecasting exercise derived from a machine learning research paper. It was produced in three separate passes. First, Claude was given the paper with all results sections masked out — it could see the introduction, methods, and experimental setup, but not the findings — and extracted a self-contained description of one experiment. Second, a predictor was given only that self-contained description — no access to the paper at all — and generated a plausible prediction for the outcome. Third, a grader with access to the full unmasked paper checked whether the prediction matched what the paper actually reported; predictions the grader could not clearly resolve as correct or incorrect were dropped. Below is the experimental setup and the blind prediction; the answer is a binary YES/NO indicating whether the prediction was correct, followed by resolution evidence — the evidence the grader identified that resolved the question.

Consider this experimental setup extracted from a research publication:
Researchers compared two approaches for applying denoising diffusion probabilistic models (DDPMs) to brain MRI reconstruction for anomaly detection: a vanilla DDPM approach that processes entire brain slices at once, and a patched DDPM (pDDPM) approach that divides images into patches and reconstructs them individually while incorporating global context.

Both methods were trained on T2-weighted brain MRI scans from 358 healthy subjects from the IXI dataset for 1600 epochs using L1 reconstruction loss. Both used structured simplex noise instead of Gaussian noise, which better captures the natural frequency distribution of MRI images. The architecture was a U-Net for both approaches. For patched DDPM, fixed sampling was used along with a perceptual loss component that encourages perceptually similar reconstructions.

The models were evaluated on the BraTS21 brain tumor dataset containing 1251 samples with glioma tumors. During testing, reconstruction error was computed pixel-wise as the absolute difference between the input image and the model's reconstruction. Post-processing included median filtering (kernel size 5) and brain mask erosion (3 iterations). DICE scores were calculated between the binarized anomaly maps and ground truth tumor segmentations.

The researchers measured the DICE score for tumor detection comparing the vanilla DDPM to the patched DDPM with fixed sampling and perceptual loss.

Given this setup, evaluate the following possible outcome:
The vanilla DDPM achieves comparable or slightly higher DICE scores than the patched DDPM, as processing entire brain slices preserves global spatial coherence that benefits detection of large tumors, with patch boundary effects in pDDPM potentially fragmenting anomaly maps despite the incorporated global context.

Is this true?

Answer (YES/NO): NO